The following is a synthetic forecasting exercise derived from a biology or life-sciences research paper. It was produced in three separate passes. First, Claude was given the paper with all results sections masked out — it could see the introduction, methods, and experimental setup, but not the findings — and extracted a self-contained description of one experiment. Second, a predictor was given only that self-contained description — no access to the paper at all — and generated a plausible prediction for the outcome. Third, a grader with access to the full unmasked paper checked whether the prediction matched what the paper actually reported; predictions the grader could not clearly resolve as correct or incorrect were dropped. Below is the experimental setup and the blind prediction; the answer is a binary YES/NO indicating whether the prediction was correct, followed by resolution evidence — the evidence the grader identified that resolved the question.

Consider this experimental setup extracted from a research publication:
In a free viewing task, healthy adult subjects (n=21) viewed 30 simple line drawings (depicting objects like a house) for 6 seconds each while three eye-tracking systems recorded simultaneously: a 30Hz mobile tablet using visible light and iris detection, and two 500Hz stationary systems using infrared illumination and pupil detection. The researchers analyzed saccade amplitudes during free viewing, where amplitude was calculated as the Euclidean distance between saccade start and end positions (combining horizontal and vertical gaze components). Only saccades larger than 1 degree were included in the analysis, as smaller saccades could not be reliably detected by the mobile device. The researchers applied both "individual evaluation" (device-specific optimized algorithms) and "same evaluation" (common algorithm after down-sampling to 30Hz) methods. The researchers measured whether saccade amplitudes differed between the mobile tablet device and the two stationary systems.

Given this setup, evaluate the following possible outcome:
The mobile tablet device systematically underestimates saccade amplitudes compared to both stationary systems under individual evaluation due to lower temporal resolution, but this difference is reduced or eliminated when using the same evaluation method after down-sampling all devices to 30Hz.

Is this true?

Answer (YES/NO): NO